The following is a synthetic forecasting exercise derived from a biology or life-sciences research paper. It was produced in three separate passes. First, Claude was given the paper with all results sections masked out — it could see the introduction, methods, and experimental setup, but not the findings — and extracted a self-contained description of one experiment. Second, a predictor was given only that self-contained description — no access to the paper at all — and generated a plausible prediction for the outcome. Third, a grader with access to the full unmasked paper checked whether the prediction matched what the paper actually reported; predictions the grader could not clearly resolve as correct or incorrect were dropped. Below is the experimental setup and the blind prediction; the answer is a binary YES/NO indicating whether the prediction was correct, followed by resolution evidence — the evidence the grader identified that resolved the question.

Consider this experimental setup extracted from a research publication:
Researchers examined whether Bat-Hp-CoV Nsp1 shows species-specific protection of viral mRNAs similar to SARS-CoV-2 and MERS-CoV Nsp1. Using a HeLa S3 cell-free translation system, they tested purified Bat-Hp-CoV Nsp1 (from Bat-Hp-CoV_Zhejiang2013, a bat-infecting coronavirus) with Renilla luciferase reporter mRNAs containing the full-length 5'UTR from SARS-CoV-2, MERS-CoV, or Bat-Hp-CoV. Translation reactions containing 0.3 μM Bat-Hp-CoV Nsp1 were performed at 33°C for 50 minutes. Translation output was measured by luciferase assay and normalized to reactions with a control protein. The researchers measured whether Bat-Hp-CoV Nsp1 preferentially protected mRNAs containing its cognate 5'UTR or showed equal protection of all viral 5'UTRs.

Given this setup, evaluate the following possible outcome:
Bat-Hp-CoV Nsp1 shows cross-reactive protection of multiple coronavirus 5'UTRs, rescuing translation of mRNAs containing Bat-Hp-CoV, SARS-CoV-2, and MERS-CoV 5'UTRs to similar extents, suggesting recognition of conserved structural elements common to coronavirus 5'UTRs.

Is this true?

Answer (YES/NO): NO